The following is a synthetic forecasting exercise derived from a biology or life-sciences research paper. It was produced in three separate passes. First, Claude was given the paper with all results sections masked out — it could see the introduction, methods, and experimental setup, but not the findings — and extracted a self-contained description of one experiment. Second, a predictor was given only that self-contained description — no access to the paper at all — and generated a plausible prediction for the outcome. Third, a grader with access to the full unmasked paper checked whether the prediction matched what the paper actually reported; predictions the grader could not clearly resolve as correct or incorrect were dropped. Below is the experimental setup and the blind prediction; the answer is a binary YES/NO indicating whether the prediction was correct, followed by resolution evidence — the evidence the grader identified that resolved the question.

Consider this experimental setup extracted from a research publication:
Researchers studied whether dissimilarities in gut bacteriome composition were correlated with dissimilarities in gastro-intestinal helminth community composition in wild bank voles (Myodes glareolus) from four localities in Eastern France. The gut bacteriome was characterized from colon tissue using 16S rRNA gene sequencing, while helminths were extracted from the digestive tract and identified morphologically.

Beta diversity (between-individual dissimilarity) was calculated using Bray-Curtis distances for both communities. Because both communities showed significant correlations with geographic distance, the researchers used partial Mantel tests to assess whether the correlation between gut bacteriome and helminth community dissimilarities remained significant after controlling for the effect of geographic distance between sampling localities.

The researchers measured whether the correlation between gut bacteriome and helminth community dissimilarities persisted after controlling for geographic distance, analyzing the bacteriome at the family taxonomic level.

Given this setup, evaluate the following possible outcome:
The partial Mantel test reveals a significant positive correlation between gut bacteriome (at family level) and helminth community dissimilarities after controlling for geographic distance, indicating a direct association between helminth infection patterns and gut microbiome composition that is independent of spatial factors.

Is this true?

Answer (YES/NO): YES